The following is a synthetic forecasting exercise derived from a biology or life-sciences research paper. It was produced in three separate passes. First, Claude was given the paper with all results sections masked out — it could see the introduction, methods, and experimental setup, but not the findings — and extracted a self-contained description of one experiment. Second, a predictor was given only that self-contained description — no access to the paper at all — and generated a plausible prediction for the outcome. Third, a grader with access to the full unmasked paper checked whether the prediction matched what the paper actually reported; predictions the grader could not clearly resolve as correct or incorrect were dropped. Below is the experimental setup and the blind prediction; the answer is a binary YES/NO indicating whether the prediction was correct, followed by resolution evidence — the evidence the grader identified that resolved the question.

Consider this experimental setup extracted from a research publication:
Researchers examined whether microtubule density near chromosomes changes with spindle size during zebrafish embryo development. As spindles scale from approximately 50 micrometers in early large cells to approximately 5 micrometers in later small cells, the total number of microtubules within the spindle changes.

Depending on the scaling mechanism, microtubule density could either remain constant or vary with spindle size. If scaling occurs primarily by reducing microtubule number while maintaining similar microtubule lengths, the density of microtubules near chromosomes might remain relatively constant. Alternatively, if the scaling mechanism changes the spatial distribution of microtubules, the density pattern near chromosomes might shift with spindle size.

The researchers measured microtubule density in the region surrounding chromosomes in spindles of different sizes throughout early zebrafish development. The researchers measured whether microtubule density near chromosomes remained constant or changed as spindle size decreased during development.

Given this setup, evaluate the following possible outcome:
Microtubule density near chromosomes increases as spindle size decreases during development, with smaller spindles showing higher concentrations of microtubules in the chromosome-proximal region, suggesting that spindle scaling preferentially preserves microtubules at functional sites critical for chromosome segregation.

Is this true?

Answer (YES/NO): NO